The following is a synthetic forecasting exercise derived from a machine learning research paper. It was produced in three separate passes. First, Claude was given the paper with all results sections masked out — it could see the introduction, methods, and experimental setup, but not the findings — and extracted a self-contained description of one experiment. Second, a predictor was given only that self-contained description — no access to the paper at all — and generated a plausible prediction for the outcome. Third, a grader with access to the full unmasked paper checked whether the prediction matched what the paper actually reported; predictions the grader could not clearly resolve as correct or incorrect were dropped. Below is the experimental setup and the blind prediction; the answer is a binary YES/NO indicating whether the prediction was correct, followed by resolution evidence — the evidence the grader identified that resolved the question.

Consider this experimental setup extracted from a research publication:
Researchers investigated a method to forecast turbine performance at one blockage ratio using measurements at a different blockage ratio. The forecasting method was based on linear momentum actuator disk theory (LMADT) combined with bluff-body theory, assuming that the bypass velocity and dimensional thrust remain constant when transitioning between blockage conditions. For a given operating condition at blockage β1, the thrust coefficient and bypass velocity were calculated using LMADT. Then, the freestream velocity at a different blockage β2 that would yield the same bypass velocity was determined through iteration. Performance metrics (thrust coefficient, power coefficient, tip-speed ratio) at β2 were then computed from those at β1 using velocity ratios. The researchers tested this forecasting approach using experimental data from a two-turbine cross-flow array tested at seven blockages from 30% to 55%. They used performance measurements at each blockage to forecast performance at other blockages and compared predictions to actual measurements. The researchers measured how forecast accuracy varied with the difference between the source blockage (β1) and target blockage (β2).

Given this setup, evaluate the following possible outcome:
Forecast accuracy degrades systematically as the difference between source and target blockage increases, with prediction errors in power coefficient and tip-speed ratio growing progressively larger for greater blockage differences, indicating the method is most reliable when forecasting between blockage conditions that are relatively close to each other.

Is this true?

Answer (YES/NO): YES